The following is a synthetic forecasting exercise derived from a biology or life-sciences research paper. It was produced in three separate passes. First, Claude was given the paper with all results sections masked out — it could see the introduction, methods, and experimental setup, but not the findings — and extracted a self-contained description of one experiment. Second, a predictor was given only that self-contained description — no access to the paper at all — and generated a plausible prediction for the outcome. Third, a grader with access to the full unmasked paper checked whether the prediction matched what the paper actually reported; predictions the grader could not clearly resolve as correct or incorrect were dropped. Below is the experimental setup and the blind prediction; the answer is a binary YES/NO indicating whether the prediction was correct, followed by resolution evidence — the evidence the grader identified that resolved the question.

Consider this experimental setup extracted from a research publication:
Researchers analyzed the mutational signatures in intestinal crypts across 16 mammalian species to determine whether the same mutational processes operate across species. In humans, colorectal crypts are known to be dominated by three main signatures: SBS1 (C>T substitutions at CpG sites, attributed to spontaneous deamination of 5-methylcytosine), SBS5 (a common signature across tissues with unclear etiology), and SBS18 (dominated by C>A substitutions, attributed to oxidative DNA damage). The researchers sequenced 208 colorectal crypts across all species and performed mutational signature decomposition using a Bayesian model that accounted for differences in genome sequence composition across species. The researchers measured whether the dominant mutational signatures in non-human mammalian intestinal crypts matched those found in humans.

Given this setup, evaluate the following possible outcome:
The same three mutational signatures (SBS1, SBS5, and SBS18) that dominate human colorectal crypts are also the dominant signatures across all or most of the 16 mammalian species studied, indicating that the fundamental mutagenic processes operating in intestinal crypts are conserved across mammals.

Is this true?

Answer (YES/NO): YES